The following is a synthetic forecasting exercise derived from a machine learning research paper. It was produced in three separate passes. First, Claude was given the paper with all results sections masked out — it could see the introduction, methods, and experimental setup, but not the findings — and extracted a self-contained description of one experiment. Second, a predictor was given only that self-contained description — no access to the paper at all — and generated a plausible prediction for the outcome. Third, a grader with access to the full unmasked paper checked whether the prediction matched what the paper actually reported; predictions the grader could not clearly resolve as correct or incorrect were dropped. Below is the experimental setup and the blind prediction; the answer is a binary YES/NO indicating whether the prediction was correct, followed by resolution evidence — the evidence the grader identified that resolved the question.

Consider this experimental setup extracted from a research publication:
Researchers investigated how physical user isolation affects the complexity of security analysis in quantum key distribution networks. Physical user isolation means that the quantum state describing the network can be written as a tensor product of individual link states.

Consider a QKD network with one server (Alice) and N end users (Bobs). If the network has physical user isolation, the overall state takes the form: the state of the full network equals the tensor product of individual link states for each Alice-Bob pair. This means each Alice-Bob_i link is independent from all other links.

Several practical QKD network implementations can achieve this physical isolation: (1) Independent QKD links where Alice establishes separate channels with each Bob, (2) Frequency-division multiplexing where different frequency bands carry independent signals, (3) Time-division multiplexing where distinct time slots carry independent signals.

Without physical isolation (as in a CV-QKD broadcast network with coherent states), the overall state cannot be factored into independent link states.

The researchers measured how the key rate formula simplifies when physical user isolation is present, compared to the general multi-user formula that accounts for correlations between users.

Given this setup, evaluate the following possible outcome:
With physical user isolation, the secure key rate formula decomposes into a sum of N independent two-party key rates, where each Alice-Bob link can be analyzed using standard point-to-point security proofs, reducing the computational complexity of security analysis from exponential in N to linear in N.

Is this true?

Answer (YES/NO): NO